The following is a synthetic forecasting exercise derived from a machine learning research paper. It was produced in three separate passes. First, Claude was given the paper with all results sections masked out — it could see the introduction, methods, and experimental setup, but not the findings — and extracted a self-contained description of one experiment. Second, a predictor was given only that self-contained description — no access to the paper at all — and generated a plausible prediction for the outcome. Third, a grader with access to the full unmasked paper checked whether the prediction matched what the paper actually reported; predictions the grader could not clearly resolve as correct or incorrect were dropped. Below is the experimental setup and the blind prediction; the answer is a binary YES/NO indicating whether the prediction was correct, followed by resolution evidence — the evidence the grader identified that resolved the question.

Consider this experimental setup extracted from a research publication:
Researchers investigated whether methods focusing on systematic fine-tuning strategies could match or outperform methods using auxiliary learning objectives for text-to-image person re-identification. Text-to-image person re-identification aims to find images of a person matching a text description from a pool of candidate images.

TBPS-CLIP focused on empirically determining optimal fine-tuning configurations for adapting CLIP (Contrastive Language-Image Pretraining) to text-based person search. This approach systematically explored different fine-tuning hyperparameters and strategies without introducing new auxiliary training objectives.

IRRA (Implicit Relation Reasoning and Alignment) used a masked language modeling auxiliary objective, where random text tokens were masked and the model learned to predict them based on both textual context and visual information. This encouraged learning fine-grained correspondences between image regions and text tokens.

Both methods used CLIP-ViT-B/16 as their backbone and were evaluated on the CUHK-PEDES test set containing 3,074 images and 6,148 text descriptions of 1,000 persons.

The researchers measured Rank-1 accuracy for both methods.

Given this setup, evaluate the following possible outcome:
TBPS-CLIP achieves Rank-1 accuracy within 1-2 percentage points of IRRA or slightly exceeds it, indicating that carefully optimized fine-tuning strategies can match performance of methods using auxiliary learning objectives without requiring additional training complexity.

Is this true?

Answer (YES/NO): YES